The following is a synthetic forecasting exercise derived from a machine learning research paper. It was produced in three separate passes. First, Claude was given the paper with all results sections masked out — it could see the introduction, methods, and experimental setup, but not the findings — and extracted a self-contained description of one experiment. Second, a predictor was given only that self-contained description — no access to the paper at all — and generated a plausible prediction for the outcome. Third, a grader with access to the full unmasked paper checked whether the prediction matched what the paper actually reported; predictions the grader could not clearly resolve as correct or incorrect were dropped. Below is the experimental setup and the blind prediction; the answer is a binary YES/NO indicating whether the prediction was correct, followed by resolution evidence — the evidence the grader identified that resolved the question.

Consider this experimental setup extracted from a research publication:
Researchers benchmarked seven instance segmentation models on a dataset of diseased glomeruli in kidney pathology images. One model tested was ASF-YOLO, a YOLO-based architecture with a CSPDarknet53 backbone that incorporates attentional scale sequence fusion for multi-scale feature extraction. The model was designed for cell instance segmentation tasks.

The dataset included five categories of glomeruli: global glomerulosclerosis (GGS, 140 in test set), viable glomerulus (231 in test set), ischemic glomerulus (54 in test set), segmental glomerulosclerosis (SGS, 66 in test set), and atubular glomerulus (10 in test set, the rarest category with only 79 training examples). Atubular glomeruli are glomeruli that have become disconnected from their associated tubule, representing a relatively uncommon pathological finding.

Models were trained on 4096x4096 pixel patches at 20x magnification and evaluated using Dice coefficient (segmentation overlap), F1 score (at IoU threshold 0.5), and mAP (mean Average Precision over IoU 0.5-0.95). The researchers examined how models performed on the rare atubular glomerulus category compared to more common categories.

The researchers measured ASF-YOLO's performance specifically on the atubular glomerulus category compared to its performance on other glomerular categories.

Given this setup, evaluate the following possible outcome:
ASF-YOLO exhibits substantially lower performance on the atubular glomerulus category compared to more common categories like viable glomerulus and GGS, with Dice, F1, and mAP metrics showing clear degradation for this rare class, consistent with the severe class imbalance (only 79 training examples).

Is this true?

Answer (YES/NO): YES